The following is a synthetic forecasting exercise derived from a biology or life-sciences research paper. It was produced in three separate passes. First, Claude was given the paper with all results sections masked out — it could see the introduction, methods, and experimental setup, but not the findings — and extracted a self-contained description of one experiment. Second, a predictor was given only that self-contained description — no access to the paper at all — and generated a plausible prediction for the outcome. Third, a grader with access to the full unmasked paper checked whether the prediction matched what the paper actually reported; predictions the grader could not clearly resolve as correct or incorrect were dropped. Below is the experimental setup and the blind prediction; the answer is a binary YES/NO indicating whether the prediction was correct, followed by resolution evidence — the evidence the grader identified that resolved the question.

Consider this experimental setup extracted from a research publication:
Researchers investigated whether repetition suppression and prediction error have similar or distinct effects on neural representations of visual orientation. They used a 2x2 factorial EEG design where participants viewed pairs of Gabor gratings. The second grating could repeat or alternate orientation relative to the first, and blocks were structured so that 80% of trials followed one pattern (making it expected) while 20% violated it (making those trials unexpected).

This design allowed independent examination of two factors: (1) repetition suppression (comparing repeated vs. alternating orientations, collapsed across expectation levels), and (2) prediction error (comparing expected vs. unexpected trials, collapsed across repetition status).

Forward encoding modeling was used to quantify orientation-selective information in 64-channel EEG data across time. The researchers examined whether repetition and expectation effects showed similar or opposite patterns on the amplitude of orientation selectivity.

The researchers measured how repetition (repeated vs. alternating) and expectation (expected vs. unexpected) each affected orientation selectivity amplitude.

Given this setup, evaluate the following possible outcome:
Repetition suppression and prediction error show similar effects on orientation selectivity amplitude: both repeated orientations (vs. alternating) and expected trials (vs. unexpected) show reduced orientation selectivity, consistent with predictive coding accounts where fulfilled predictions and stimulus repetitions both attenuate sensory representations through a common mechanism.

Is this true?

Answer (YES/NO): NO